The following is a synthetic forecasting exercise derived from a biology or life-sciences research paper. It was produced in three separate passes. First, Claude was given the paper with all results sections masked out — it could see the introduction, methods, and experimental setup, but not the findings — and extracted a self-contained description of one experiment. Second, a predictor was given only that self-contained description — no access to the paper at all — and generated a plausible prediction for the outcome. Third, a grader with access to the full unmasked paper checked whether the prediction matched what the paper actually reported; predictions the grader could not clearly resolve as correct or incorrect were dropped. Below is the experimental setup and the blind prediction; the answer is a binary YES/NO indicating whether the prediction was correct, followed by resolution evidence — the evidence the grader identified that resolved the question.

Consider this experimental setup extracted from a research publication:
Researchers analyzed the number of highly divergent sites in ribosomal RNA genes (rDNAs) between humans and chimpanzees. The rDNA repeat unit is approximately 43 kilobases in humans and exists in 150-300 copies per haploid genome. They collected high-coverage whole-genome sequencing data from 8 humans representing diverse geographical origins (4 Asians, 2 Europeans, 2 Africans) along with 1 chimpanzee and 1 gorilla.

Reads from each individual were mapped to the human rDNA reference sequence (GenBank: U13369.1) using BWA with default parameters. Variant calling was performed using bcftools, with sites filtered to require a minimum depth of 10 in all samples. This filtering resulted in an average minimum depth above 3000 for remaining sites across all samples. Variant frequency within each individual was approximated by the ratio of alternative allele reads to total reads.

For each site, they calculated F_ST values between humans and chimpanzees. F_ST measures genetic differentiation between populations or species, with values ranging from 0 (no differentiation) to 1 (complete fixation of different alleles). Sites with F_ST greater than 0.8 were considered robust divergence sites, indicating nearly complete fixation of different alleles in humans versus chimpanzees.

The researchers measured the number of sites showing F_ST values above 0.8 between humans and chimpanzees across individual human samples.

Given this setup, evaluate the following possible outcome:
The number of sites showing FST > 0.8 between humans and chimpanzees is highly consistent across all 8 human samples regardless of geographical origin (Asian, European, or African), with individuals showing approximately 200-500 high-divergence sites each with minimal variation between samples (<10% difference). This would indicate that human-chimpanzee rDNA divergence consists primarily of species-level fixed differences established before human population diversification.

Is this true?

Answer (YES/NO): NO